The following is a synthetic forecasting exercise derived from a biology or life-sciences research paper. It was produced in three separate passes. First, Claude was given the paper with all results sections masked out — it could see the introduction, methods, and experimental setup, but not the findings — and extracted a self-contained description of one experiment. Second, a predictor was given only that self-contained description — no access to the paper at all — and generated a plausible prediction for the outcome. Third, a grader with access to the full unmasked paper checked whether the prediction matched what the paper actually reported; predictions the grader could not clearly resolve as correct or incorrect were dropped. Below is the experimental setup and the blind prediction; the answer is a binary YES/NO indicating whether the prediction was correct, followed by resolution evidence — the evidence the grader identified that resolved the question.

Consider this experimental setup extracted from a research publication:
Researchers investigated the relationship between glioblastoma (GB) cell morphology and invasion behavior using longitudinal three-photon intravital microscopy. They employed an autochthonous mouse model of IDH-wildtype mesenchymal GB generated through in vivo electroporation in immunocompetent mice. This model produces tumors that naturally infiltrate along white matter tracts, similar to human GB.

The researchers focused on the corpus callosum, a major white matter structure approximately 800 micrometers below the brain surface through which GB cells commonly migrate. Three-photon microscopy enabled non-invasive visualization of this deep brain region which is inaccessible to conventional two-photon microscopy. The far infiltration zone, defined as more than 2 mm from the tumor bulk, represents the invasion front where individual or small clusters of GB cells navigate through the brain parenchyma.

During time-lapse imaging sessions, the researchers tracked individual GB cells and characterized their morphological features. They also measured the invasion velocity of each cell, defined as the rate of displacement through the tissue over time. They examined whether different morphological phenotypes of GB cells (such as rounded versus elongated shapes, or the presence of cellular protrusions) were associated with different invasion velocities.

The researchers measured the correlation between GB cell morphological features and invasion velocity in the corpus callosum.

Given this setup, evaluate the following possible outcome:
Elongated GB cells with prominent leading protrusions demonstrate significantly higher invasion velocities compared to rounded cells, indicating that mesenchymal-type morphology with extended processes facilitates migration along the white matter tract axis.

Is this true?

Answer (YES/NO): NO